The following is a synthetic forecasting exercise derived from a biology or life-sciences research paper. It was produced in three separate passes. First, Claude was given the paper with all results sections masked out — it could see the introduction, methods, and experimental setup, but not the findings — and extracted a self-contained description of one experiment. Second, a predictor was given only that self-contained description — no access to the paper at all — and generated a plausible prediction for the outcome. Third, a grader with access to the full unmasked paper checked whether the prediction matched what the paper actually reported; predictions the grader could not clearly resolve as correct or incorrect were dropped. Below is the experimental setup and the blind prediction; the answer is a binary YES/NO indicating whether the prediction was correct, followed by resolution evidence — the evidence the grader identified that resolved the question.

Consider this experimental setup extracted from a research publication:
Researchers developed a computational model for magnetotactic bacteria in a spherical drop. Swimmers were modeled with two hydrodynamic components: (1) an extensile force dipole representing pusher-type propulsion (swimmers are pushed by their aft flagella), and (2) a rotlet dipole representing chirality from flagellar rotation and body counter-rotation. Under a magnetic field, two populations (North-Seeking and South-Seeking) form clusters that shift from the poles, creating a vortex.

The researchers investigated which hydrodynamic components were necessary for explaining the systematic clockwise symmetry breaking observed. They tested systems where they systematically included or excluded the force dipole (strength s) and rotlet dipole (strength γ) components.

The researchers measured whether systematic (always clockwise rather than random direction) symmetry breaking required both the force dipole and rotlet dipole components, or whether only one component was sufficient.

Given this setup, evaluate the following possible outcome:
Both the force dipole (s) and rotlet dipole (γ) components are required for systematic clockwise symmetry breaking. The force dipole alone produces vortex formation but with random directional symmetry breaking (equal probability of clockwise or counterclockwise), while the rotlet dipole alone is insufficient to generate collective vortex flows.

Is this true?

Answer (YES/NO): YES